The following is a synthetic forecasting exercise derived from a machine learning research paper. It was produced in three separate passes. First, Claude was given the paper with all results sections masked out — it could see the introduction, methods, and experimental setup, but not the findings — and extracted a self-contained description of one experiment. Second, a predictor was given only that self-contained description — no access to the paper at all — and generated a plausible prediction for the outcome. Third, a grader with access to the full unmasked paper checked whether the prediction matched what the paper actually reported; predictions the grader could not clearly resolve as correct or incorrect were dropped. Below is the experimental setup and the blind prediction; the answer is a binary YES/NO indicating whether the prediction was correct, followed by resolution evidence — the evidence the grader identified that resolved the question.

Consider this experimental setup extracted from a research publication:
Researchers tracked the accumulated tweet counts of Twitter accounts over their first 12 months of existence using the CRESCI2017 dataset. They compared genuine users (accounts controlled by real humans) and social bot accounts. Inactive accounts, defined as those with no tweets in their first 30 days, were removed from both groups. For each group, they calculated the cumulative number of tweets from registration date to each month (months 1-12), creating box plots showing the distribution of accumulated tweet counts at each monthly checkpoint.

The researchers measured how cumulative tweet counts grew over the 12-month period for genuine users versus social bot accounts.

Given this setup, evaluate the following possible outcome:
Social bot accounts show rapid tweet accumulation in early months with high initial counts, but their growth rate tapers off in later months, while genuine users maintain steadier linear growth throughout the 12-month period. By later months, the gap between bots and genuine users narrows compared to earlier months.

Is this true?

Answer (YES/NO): NO